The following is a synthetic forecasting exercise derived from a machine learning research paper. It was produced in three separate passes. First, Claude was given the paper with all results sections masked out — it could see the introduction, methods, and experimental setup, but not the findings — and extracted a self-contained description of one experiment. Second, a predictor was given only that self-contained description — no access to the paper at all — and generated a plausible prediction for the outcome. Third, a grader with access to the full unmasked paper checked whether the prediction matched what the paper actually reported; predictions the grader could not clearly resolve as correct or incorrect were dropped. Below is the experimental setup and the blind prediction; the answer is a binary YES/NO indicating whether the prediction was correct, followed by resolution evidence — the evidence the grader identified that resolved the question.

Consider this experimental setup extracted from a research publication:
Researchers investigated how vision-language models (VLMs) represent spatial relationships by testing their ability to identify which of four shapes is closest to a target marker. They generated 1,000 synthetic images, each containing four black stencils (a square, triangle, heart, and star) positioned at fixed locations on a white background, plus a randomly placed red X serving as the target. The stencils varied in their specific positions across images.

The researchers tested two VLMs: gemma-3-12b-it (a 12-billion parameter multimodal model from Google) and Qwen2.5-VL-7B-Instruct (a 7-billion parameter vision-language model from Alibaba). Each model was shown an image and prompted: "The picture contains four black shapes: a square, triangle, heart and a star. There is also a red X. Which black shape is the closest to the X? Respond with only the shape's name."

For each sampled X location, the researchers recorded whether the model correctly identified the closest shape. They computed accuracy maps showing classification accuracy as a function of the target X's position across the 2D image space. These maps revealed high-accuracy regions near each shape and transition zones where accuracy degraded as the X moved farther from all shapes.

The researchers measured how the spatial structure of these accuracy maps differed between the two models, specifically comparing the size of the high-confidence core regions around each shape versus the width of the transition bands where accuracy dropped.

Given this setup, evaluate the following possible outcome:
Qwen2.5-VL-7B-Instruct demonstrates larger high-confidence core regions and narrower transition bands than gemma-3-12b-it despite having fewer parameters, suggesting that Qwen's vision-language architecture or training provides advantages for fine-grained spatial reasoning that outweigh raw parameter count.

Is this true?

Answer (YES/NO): NO